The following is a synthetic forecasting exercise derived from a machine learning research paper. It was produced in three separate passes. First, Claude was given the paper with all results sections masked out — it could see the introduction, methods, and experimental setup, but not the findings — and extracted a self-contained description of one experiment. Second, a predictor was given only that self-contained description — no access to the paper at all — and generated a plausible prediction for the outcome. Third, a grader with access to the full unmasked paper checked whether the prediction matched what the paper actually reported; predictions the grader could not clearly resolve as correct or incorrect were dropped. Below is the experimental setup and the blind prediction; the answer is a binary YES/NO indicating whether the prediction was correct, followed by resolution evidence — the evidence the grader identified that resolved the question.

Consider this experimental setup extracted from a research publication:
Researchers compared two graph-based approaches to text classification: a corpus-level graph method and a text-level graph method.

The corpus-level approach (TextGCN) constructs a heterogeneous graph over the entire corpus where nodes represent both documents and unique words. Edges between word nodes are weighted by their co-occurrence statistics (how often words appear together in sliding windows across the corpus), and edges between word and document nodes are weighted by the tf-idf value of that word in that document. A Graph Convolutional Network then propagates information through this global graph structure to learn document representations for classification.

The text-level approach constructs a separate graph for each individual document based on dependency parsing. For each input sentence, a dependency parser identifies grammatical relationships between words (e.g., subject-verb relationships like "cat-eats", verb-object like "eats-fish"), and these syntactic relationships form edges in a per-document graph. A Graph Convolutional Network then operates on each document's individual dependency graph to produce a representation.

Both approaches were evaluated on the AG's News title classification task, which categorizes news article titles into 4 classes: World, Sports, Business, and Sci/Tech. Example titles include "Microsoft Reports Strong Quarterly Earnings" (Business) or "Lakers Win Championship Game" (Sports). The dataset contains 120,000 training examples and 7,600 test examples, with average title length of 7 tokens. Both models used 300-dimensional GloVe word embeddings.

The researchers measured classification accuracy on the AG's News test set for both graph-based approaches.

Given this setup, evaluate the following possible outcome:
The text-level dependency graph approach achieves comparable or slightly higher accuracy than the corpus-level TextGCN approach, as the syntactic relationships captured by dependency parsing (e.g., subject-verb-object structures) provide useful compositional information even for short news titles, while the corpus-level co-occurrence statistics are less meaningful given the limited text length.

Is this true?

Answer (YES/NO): YES